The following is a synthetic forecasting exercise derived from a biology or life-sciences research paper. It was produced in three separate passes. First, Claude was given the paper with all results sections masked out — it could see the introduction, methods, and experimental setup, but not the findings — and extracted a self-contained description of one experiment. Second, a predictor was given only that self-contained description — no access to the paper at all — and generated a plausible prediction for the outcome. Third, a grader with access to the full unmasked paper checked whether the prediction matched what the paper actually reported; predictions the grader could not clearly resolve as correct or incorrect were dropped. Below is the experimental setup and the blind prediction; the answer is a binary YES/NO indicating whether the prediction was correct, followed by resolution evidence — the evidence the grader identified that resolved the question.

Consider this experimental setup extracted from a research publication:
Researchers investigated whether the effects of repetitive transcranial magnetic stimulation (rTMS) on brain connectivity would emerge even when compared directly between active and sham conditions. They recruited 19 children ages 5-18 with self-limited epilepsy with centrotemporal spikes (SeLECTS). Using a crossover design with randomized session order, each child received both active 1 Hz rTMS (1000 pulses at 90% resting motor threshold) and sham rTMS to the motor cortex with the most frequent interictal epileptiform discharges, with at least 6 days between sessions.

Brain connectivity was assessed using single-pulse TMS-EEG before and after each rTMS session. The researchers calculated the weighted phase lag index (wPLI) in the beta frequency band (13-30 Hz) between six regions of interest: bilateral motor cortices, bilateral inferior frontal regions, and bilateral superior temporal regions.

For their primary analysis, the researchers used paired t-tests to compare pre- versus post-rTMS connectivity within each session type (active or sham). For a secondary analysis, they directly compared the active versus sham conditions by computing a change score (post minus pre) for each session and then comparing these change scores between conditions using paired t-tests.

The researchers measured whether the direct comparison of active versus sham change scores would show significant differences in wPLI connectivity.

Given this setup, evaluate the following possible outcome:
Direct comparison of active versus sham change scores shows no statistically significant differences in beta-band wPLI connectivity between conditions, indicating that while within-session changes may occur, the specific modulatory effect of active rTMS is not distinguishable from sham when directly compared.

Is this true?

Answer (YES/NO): NO